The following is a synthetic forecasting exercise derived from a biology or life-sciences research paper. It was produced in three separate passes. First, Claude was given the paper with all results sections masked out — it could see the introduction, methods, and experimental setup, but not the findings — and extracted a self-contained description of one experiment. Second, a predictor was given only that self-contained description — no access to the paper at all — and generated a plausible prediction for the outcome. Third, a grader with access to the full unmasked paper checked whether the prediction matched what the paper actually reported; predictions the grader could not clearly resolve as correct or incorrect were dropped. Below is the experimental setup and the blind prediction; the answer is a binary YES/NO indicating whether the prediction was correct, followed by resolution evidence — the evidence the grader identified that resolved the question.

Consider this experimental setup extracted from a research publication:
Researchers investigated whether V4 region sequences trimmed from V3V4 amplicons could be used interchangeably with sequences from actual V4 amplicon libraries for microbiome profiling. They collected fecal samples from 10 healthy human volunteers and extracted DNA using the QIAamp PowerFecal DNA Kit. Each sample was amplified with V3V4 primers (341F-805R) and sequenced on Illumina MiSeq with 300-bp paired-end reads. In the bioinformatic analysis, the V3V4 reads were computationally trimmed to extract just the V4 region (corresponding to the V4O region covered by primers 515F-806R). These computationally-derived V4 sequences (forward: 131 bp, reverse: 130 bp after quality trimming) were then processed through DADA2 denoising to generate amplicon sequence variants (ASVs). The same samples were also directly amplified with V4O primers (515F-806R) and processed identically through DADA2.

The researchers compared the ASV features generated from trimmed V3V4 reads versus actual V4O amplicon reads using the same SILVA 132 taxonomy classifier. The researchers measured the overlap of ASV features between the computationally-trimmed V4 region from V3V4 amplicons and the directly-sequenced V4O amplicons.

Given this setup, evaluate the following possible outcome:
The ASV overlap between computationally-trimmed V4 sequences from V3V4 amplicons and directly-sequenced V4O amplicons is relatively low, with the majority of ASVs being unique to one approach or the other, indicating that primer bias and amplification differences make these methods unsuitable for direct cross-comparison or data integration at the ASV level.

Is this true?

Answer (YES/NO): NO